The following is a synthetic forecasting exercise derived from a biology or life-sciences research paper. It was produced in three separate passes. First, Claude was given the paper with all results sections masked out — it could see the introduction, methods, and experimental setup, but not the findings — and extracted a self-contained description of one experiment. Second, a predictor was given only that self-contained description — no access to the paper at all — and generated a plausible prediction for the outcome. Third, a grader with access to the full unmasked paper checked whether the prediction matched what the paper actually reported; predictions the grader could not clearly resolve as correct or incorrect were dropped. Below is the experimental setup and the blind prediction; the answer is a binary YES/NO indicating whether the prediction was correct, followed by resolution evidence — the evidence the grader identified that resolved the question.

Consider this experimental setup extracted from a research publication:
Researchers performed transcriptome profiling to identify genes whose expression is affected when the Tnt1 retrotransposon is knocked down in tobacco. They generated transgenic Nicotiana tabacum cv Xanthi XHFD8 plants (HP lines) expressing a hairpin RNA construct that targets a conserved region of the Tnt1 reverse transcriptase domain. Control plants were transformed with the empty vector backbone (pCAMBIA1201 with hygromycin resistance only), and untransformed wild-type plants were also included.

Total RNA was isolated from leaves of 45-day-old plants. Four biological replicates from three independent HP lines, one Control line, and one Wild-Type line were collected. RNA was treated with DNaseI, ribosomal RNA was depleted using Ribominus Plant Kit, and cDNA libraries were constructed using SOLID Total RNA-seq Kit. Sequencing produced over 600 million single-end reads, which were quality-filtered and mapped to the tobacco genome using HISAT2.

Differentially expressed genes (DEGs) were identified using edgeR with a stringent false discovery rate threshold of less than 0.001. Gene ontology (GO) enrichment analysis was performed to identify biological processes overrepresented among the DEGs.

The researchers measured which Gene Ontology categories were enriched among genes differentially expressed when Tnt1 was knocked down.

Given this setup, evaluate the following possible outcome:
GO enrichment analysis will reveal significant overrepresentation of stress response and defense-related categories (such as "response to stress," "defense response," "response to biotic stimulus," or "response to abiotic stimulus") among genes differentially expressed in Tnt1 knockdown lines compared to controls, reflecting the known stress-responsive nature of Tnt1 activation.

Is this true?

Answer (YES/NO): YES